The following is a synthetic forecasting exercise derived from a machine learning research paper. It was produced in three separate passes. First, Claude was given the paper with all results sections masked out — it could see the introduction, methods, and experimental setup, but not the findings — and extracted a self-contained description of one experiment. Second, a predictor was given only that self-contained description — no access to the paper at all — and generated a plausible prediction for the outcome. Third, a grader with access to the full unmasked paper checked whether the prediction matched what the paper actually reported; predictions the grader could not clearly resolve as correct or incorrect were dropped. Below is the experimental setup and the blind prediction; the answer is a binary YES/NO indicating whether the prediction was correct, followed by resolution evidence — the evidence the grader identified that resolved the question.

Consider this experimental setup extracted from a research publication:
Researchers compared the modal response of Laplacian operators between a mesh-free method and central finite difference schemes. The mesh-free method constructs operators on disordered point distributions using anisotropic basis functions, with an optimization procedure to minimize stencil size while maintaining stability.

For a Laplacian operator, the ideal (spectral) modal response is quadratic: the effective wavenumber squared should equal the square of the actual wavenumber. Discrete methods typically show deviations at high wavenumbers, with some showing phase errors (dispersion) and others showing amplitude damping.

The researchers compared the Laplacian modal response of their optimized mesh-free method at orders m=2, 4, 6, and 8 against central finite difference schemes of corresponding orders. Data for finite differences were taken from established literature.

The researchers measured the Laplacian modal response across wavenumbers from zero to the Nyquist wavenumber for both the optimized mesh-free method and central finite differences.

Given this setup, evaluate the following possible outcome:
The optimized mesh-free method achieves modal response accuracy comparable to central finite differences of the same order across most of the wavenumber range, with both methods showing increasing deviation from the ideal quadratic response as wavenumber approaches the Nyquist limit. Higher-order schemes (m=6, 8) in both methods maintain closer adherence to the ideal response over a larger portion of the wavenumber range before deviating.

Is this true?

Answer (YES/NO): NO